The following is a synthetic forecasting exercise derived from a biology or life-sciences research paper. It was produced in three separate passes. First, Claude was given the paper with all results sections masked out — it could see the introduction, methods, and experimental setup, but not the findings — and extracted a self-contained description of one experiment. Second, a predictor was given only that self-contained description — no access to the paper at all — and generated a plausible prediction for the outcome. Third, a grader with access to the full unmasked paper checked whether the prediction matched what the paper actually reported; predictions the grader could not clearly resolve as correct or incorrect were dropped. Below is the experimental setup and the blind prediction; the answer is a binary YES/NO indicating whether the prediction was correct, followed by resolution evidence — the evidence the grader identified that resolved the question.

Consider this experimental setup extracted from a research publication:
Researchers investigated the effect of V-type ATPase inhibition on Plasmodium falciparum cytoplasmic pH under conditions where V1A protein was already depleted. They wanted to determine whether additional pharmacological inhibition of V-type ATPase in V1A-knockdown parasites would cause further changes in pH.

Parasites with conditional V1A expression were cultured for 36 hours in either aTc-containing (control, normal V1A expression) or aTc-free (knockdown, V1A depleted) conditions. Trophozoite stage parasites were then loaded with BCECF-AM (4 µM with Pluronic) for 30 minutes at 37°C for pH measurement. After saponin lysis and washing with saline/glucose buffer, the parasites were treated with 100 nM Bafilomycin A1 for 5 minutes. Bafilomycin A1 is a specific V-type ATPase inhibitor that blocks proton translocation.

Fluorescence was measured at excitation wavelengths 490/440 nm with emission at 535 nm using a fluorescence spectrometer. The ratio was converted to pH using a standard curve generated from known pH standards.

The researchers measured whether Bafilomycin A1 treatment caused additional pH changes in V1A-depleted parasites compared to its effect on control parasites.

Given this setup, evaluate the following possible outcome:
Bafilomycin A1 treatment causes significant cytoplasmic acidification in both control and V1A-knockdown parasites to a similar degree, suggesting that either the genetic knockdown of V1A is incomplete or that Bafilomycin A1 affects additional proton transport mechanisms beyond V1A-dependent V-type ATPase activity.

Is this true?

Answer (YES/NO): NO